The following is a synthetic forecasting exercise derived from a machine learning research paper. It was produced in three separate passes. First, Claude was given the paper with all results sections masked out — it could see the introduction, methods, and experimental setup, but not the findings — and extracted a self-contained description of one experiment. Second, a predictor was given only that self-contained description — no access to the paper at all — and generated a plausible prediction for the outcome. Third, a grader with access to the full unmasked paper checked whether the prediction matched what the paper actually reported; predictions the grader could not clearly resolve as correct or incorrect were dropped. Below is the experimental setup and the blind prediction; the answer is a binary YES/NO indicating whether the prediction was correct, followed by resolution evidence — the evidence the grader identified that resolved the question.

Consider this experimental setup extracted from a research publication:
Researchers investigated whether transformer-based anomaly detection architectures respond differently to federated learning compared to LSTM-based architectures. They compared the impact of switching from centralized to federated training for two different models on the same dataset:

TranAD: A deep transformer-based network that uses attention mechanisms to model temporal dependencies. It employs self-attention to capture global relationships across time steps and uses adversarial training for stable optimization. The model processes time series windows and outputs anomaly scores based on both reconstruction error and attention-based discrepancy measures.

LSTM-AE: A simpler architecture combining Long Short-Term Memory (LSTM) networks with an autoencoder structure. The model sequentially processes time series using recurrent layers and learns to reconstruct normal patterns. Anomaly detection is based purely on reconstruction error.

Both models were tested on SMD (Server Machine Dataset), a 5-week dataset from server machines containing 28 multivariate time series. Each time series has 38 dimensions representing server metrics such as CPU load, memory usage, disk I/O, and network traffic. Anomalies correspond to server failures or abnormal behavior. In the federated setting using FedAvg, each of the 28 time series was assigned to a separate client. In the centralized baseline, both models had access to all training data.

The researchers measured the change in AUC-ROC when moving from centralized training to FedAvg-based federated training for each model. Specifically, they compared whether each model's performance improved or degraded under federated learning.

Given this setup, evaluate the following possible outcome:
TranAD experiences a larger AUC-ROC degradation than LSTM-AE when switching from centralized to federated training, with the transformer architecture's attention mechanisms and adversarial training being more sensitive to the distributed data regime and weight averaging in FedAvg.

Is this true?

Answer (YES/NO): NO